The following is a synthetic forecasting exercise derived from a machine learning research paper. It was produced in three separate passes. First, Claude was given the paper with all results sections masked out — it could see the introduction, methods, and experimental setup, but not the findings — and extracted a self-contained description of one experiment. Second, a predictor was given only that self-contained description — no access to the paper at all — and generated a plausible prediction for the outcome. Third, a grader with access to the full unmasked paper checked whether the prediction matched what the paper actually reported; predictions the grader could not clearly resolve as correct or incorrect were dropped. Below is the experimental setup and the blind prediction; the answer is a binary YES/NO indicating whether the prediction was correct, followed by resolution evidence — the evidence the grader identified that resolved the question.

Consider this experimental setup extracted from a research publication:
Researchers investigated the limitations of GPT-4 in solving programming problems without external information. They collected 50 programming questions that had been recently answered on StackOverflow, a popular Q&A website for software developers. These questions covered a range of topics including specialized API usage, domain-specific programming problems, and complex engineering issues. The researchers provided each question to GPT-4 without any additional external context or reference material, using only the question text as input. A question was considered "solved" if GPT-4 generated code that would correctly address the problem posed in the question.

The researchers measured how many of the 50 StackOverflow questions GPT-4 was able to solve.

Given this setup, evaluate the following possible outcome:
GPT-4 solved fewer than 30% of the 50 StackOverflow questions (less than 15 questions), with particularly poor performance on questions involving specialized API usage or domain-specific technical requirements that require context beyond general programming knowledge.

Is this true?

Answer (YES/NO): NO